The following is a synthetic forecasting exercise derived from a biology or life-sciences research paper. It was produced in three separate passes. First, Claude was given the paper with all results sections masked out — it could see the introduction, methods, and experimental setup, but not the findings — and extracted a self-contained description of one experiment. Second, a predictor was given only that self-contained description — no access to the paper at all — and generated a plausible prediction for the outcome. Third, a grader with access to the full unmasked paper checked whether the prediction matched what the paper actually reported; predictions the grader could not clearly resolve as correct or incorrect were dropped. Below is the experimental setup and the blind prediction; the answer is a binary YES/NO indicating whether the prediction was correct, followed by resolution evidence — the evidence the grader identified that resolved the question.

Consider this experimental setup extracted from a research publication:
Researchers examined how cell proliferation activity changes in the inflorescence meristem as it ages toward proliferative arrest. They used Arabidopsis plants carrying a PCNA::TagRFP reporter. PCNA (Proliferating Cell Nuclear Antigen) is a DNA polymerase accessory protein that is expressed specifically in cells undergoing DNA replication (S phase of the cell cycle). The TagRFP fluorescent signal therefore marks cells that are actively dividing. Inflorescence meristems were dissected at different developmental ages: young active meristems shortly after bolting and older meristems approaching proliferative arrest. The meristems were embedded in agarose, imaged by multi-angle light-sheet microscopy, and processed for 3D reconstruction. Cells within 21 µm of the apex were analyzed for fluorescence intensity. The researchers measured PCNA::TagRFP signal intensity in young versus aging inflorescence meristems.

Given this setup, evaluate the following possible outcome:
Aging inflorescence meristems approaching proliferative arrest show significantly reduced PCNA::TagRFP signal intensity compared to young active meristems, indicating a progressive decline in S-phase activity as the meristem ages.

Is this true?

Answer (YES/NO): NO